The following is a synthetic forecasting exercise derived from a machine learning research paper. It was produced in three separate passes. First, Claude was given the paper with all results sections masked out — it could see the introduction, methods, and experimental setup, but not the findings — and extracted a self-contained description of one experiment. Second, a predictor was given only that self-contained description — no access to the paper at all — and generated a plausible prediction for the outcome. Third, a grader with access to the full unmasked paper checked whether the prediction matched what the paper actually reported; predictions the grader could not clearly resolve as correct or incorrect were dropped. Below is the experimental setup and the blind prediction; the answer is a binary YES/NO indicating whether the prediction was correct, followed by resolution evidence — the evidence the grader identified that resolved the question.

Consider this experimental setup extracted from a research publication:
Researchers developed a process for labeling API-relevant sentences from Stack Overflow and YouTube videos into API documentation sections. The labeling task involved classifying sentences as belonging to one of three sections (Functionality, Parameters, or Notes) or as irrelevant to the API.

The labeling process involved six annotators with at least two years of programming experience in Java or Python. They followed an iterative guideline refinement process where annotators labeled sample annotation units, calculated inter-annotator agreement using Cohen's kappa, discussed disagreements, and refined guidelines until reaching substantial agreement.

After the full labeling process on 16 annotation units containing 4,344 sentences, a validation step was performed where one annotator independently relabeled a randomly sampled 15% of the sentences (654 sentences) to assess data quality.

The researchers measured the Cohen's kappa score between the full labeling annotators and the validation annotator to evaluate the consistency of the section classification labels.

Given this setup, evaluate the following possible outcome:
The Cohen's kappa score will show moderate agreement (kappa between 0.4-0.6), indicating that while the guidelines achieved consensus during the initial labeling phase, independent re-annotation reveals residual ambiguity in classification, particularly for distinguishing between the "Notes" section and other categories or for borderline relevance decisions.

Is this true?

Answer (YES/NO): NO